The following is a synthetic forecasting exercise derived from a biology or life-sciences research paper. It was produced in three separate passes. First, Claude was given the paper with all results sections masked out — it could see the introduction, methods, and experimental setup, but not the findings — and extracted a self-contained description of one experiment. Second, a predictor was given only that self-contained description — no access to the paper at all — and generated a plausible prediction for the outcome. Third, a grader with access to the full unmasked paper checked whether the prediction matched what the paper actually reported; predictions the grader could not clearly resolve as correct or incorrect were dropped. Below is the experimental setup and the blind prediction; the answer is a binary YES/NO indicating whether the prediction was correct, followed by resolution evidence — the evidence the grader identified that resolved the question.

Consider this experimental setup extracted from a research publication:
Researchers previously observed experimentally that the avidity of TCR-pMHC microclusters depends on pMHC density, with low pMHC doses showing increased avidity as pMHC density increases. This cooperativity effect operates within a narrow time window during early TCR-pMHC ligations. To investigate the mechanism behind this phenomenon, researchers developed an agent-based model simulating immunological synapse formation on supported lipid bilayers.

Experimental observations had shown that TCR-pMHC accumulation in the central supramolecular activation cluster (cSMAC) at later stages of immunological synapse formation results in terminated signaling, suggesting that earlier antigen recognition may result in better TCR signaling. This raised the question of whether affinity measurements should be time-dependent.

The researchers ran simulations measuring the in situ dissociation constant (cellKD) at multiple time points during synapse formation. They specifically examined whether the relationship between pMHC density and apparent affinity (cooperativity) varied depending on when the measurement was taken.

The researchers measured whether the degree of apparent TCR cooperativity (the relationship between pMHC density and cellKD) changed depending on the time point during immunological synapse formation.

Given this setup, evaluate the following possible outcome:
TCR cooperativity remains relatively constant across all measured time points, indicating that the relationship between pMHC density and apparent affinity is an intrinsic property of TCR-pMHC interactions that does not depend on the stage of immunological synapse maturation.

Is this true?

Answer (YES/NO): NO